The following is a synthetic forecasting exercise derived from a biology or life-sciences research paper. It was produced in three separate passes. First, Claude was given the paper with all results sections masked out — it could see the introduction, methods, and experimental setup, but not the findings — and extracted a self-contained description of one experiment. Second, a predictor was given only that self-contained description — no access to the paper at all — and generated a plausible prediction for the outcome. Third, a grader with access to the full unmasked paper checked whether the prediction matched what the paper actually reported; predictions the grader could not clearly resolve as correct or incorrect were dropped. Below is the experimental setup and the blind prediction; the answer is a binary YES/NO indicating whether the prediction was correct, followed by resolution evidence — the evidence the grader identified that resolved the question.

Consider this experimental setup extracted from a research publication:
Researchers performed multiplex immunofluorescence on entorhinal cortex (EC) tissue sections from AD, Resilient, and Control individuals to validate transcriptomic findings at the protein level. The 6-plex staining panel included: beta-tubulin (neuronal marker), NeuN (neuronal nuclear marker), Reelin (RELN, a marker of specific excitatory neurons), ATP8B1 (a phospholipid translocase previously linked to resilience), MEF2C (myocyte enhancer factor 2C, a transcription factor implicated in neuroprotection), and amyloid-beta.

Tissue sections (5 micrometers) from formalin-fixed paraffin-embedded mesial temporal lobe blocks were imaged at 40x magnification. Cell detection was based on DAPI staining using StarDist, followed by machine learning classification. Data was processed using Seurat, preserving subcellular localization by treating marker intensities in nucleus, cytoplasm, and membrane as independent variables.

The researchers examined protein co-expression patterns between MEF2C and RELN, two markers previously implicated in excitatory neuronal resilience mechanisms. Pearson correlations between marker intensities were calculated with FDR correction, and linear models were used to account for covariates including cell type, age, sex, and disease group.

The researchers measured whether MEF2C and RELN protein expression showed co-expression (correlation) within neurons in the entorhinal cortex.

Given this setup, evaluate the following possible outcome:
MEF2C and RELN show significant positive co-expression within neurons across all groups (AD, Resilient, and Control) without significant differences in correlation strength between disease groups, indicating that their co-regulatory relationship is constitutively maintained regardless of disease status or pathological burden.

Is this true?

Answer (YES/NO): NO